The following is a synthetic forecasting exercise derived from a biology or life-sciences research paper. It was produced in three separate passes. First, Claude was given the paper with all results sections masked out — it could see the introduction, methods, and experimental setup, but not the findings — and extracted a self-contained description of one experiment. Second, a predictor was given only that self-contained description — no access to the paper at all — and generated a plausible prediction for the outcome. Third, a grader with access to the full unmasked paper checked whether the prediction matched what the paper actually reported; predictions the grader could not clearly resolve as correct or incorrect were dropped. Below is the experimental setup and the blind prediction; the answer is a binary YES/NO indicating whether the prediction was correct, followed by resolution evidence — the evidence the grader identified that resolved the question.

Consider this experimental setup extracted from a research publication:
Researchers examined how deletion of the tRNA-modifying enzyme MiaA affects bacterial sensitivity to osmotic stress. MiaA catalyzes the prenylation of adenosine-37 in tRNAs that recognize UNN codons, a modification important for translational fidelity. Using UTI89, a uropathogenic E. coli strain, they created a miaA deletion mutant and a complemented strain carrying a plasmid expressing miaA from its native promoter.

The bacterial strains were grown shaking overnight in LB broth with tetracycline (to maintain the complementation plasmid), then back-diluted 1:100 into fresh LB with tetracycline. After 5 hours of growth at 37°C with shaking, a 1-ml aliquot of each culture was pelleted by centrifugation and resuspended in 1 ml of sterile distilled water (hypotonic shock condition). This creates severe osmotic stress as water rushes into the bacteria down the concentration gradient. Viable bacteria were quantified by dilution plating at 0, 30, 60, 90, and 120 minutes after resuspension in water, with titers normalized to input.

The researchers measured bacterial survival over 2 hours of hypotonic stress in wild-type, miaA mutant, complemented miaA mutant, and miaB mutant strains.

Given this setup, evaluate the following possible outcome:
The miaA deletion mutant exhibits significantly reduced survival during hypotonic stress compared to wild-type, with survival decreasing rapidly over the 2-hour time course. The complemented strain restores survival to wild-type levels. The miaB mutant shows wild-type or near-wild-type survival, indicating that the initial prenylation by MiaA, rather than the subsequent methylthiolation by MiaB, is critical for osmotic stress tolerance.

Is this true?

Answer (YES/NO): YES